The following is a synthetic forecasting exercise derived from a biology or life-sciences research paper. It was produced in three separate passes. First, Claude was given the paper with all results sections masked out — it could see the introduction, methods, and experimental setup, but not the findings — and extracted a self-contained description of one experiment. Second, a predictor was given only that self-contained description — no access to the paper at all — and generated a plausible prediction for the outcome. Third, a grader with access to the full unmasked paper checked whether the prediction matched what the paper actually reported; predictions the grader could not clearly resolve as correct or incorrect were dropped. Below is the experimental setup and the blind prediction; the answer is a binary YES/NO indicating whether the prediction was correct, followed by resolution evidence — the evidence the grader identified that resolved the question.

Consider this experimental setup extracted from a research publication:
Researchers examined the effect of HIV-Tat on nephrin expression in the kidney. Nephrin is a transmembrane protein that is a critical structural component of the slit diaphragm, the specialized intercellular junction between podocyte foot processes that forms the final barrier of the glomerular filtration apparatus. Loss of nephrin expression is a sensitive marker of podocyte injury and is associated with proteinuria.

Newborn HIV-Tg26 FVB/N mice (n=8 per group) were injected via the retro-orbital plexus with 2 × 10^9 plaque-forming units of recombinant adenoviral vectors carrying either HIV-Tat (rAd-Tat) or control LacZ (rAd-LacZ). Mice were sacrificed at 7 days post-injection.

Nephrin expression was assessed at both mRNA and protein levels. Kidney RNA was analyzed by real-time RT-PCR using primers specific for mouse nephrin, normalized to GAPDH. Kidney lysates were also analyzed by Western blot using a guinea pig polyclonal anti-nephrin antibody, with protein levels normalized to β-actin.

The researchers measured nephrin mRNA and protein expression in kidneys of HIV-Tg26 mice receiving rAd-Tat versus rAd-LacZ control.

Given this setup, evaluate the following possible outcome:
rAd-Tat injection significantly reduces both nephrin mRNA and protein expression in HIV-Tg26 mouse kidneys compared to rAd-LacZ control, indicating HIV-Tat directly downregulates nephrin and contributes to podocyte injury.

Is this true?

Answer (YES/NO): NO